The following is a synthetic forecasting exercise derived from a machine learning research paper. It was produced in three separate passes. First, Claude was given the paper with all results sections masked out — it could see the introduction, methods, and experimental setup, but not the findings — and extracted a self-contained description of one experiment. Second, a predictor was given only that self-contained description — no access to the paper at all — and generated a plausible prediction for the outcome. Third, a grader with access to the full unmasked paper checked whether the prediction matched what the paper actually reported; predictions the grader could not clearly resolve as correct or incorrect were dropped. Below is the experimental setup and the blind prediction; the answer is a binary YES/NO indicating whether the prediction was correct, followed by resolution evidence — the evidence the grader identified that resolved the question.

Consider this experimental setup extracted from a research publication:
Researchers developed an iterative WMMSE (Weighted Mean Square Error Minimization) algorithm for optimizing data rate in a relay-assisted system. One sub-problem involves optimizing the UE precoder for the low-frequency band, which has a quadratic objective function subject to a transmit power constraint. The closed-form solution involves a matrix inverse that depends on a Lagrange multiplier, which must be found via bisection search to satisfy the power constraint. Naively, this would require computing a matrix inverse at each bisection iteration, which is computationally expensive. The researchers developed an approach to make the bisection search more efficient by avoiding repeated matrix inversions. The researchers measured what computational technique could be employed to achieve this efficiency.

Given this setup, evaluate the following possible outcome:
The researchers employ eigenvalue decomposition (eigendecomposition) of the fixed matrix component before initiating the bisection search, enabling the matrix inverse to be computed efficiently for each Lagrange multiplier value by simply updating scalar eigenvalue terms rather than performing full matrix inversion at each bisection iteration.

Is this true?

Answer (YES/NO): YES